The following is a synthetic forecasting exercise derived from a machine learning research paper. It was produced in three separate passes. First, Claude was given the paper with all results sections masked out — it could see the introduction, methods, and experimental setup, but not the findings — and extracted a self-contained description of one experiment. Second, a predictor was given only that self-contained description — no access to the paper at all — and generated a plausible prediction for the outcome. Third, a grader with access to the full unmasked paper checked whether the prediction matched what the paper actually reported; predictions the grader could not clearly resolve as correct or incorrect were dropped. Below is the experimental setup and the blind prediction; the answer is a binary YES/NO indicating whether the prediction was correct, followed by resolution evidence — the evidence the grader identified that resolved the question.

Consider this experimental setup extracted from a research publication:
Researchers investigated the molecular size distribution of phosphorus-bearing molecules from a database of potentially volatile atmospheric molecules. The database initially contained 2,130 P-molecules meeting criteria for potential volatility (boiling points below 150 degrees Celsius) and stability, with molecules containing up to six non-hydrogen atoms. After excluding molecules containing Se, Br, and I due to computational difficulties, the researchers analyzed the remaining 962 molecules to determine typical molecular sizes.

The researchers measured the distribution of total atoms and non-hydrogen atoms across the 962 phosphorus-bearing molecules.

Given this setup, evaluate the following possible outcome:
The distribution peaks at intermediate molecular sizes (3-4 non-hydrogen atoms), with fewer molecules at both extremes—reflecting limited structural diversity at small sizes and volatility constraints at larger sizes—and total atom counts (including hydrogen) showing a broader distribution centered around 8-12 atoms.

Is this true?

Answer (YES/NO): NO